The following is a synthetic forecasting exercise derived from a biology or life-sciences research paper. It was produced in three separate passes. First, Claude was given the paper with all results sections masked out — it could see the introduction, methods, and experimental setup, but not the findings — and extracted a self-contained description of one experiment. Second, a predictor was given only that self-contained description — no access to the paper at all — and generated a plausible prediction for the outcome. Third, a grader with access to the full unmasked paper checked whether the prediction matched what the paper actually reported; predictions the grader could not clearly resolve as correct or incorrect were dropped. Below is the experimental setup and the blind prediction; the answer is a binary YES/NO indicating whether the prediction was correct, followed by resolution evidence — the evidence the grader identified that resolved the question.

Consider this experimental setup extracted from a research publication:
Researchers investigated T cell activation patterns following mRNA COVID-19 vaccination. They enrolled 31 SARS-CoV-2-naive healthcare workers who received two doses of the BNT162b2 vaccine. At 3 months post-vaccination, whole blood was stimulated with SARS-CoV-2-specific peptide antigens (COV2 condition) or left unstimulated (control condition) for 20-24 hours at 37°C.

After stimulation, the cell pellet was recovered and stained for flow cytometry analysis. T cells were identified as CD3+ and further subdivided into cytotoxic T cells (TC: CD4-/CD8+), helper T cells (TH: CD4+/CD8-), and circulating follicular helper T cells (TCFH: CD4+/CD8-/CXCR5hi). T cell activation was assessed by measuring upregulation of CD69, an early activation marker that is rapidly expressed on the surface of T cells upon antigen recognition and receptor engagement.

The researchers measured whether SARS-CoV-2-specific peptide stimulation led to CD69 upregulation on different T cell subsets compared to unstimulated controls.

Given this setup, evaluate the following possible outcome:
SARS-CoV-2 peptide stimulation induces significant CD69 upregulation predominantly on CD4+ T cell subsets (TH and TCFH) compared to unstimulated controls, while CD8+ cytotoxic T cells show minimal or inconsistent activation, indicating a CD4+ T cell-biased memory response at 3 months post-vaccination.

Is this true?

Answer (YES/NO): NO